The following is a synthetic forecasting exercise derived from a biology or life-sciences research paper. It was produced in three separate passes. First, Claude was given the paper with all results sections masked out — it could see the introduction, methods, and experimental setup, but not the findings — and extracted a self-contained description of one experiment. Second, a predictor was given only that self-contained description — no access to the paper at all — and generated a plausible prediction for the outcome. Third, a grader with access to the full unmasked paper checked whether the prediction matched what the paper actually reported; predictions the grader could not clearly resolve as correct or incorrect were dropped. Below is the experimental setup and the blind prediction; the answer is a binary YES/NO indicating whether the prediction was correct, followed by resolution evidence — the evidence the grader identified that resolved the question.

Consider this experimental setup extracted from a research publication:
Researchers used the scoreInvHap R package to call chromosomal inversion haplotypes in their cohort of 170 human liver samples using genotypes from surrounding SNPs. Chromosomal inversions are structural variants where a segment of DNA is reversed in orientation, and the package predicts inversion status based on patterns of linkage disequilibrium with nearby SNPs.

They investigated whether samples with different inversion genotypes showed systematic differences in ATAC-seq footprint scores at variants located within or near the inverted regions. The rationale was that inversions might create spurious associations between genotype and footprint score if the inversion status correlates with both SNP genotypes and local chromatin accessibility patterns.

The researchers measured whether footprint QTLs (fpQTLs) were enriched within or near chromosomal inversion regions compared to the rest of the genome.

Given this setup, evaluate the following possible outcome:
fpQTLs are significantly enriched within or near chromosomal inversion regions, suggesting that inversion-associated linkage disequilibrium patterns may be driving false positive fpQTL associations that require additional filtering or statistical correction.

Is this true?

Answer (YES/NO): YES